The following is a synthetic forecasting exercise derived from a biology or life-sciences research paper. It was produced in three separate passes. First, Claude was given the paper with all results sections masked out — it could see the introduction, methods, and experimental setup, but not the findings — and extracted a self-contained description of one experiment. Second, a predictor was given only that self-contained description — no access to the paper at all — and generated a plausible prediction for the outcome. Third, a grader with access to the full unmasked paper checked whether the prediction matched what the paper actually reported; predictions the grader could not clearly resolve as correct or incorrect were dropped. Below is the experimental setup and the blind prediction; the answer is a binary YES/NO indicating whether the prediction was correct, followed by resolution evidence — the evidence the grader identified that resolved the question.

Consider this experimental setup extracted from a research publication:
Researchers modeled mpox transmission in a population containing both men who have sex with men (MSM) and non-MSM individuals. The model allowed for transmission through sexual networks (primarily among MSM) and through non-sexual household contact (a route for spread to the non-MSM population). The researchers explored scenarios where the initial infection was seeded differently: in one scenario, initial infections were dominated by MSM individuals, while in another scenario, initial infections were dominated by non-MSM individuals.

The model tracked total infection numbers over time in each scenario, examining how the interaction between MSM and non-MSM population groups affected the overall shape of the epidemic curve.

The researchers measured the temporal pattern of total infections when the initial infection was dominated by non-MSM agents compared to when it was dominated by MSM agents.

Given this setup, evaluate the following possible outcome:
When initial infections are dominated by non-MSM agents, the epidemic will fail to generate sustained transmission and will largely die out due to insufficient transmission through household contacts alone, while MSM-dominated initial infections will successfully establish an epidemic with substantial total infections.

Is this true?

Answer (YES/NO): NO